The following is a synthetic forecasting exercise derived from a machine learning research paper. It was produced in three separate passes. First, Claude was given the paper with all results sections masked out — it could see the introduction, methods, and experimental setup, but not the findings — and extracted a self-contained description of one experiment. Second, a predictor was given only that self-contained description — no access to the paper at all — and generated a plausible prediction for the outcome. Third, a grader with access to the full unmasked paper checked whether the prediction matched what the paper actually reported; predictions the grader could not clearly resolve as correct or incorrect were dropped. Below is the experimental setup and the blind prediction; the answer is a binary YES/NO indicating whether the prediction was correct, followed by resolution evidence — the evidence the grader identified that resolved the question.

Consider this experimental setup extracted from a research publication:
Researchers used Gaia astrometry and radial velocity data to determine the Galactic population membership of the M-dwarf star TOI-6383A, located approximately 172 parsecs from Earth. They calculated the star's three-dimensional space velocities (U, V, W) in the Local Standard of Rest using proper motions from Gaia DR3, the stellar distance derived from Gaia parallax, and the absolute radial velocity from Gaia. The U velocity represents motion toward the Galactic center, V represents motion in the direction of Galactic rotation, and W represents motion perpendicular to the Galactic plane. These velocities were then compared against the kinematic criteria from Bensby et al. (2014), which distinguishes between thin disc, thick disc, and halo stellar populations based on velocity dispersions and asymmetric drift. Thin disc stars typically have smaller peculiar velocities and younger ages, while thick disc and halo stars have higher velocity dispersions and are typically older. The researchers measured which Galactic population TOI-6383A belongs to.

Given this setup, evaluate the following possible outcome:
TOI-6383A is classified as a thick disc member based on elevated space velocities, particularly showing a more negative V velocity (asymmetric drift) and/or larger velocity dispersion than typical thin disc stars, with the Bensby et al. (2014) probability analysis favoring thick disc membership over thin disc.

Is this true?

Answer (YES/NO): NO